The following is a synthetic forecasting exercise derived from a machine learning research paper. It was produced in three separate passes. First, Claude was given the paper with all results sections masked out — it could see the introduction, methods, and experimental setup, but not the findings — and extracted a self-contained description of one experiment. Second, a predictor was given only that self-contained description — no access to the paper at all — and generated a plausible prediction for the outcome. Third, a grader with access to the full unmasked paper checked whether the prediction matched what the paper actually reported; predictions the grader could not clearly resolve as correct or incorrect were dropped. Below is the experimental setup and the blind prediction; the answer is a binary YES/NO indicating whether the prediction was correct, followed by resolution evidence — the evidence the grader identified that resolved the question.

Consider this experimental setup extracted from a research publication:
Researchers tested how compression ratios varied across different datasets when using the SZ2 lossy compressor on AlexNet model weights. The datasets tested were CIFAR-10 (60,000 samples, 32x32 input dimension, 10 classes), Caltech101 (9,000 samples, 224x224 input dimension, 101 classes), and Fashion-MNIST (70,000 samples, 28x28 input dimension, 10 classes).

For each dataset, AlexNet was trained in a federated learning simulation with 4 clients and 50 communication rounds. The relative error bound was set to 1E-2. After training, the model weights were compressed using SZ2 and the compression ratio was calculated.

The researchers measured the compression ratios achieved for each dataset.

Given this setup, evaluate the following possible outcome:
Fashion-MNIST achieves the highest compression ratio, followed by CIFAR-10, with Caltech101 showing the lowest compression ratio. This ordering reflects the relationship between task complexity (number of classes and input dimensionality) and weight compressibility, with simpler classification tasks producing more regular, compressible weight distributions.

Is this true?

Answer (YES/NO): NO